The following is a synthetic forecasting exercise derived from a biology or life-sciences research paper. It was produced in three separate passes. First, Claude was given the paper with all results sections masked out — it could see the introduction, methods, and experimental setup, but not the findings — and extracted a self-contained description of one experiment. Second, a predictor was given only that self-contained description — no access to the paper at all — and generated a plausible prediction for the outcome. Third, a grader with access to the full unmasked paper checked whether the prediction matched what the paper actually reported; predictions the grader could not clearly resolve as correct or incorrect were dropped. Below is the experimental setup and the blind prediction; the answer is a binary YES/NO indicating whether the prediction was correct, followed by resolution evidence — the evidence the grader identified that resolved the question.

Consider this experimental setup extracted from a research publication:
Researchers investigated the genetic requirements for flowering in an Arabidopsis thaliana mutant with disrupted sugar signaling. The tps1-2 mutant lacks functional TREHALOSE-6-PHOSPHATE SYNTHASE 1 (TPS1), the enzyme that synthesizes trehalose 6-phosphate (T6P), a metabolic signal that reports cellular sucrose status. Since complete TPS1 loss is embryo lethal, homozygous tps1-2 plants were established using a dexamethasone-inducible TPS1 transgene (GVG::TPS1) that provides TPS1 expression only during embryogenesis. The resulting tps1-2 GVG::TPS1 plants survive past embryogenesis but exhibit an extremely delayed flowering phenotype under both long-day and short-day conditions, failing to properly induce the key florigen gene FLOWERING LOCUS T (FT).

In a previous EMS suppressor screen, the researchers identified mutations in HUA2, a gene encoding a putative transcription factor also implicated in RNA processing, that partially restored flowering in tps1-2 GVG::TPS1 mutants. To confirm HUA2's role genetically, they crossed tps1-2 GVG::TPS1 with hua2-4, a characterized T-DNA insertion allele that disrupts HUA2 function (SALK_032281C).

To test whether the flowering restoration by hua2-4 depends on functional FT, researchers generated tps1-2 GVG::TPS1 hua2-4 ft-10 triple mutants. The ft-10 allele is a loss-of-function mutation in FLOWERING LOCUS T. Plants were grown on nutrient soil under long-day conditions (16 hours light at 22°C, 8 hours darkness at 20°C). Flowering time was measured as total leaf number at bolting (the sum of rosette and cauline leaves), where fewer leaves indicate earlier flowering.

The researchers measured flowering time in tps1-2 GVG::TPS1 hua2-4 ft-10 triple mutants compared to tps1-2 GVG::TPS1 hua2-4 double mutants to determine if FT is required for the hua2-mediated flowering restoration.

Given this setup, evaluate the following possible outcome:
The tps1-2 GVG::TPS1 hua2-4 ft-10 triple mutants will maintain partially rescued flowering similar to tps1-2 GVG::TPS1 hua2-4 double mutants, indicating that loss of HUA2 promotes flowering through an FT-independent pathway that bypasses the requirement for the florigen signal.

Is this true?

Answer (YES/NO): NO